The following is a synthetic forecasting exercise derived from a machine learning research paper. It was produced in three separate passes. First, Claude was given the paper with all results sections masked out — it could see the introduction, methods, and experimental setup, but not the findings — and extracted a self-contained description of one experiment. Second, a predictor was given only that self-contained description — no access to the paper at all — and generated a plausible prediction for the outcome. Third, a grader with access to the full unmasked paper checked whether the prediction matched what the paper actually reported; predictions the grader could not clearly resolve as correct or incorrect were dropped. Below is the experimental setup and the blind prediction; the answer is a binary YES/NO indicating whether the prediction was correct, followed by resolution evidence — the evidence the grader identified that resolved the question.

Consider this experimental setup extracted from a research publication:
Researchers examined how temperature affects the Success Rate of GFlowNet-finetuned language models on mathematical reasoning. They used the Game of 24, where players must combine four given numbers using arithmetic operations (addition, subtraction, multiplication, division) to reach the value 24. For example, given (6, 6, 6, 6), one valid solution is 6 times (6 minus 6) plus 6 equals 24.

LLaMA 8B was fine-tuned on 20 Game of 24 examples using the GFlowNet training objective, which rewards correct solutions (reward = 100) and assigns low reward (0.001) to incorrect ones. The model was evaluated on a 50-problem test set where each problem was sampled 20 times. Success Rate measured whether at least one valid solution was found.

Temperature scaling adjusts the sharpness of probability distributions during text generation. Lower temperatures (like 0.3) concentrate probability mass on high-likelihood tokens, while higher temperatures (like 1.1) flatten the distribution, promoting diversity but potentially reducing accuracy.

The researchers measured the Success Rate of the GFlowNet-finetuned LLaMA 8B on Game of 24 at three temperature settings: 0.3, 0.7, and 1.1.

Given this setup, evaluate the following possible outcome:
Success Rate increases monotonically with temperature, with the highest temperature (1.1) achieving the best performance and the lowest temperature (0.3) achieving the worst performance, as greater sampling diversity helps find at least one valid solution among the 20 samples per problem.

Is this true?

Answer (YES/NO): NO